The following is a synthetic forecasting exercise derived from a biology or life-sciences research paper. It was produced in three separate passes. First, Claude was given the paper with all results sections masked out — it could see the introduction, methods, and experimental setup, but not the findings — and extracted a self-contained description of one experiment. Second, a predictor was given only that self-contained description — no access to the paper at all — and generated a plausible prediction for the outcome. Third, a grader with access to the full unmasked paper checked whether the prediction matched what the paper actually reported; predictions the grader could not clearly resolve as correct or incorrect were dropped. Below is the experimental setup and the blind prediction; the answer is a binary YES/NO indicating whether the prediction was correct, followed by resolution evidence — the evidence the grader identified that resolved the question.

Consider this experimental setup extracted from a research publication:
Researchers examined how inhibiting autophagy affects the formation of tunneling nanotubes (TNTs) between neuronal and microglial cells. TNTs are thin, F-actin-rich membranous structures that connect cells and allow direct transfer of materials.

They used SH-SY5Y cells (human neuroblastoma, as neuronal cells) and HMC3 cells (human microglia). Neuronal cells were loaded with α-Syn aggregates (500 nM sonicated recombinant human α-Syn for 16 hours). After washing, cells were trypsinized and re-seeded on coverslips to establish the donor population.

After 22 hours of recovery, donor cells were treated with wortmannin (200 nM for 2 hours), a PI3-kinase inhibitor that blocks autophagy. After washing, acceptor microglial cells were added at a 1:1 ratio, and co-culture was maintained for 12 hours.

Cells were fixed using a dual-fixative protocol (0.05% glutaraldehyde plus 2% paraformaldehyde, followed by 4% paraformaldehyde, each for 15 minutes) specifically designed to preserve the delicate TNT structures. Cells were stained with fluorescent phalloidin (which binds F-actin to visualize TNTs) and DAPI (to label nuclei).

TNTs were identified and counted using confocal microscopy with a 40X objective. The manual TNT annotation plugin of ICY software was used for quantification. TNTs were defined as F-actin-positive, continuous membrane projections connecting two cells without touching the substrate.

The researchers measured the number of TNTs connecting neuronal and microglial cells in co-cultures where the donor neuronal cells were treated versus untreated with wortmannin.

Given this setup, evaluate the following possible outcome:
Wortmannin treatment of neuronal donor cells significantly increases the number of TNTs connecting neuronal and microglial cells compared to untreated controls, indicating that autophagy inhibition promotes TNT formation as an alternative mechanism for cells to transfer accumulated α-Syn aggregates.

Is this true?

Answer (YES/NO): YES